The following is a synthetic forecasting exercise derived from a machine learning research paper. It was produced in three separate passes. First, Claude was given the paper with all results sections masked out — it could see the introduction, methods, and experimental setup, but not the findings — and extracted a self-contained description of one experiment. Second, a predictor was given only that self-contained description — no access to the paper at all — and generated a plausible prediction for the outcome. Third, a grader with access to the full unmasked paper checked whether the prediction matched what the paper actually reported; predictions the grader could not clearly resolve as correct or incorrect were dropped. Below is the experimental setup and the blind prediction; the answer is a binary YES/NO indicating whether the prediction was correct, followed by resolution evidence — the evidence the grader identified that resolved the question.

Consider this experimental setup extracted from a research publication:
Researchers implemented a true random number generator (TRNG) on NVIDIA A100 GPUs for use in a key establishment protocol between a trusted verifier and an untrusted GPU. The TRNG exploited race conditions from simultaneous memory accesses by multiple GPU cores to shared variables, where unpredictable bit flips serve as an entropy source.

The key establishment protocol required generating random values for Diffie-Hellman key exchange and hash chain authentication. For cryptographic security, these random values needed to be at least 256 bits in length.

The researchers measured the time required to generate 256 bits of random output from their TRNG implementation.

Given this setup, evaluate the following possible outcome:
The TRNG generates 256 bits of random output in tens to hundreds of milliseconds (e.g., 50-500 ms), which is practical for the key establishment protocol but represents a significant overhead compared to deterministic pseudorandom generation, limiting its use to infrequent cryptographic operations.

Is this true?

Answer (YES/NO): NO